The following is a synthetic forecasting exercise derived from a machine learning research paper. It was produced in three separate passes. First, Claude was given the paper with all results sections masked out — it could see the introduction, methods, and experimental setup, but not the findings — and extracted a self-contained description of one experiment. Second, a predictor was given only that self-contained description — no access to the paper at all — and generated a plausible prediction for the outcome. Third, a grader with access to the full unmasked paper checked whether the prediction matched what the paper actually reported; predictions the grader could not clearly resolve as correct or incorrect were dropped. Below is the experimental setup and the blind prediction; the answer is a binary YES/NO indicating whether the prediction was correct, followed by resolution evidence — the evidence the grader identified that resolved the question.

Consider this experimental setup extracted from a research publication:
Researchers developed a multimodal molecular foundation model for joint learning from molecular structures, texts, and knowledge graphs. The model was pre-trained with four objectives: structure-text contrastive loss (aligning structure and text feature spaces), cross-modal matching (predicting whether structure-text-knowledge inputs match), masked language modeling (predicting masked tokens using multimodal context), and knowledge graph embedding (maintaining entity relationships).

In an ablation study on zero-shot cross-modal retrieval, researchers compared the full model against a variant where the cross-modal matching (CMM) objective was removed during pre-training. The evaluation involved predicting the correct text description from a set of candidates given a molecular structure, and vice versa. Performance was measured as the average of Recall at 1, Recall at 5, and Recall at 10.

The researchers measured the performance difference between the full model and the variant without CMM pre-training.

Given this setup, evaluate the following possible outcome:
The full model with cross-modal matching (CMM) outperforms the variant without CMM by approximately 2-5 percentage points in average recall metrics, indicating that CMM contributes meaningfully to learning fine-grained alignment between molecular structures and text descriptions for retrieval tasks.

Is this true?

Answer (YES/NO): YES